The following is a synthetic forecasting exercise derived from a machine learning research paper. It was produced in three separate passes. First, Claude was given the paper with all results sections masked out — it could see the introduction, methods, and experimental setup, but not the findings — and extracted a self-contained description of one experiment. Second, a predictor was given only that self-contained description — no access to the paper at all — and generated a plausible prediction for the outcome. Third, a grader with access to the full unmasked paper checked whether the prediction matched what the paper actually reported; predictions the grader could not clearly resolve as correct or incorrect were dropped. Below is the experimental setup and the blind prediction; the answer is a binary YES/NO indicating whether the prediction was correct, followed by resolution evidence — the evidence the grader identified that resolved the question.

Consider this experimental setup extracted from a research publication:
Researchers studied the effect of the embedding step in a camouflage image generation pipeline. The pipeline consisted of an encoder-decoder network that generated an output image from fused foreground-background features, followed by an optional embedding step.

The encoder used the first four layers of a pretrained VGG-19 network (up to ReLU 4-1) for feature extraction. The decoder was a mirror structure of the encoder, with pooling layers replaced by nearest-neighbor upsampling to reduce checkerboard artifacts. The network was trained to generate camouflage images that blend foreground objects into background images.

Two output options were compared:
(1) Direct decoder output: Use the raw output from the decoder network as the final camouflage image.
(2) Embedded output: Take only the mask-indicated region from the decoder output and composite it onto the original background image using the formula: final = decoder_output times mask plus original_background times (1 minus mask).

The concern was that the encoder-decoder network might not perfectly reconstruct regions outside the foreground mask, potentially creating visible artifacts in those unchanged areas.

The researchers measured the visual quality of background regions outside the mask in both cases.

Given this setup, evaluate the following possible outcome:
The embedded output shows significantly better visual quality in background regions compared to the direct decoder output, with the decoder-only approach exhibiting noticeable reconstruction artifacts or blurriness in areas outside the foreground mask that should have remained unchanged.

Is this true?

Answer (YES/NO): YES